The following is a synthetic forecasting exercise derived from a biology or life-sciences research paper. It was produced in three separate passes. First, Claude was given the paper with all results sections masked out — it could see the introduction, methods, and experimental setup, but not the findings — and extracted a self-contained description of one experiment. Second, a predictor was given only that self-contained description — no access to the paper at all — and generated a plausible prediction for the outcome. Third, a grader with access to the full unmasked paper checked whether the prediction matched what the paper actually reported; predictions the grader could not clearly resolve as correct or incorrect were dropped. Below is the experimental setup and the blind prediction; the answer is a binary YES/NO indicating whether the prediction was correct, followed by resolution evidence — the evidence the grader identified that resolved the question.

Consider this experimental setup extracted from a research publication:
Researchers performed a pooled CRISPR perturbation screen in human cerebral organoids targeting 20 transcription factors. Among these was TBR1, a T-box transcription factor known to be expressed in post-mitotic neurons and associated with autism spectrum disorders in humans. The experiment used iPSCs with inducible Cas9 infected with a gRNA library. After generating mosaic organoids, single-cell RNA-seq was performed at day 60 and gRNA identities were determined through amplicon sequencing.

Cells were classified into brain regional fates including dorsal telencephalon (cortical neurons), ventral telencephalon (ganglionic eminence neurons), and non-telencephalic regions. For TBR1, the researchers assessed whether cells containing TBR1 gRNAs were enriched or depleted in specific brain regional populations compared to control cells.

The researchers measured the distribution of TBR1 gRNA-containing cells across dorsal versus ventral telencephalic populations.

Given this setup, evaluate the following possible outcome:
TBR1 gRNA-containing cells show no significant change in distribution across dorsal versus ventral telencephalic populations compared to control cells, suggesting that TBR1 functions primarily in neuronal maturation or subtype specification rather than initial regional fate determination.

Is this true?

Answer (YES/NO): NO